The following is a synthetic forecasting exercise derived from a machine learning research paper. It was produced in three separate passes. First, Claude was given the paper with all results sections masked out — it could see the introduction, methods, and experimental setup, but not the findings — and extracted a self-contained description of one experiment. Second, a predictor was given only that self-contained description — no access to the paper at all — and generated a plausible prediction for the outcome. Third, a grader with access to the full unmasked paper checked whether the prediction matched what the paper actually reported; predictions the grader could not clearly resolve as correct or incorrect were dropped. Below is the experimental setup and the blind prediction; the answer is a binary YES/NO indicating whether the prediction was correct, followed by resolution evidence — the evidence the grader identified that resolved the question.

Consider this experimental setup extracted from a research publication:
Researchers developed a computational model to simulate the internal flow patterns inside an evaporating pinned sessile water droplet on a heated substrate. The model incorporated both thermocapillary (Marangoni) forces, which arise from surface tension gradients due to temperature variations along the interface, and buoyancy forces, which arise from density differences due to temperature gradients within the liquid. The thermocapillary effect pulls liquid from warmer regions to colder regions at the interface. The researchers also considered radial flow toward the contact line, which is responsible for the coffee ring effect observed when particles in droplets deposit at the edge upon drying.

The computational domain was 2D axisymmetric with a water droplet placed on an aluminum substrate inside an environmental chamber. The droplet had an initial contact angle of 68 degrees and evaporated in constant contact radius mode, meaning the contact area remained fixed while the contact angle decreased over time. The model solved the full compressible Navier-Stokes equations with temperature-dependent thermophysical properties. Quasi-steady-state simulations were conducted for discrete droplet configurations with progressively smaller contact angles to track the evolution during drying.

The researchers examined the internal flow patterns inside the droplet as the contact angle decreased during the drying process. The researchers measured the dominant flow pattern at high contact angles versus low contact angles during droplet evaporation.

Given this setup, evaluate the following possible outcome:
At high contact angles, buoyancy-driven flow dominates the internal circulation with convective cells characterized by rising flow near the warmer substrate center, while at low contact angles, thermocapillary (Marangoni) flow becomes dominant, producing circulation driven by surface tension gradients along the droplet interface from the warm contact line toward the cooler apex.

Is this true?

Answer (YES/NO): NO